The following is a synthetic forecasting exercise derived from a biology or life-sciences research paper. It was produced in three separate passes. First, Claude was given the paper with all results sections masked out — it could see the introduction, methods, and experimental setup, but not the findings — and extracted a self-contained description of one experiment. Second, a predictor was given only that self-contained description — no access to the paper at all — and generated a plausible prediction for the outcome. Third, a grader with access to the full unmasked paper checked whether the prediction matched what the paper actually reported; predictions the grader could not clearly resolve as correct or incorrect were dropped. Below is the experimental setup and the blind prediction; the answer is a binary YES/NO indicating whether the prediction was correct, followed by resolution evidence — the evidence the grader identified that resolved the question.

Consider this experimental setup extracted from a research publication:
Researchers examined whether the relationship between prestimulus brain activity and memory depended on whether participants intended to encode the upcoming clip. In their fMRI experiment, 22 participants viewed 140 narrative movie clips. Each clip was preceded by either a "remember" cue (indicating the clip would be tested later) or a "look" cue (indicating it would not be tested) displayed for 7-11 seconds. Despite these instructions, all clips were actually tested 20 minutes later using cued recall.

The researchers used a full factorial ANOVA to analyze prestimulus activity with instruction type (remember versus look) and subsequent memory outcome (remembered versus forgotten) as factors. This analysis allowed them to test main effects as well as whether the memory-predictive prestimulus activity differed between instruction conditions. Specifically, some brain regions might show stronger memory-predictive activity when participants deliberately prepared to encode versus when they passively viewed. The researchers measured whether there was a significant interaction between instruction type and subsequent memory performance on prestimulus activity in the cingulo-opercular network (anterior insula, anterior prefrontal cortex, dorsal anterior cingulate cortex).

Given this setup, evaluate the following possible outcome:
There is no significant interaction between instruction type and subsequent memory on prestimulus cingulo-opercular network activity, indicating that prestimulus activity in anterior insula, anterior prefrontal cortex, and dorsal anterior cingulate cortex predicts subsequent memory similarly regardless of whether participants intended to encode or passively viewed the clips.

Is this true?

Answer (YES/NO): YES